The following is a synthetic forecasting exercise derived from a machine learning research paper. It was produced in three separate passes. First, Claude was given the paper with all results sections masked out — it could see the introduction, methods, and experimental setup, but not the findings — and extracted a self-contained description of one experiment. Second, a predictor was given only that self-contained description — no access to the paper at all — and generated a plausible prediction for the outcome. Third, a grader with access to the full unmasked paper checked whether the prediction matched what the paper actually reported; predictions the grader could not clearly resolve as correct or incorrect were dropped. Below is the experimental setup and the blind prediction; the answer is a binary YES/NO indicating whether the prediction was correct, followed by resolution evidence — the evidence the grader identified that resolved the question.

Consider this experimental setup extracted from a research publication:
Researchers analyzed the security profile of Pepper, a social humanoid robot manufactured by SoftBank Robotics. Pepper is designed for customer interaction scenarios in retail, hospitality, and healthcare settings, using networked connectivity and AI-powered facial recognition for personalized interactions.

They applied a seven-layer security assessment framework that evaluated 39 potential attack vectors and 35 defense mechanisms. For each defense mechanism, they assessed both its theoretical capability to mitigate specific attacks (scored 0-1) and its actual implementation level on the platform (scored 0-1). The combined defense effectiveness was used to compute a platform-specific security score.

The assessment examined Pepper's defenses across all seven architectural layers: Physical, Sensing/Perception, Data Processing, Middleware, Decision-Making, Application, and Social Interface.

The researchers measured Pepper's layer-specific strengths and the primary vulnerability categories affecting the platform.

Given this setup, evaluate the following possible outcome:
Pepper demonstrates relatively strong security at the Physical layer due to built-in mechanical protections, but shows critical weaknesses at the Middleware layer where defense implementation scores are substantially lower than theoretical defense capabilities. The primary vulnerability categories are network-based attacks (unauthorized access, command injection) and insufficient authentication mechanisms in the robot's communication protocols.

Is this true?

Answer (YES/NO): NO